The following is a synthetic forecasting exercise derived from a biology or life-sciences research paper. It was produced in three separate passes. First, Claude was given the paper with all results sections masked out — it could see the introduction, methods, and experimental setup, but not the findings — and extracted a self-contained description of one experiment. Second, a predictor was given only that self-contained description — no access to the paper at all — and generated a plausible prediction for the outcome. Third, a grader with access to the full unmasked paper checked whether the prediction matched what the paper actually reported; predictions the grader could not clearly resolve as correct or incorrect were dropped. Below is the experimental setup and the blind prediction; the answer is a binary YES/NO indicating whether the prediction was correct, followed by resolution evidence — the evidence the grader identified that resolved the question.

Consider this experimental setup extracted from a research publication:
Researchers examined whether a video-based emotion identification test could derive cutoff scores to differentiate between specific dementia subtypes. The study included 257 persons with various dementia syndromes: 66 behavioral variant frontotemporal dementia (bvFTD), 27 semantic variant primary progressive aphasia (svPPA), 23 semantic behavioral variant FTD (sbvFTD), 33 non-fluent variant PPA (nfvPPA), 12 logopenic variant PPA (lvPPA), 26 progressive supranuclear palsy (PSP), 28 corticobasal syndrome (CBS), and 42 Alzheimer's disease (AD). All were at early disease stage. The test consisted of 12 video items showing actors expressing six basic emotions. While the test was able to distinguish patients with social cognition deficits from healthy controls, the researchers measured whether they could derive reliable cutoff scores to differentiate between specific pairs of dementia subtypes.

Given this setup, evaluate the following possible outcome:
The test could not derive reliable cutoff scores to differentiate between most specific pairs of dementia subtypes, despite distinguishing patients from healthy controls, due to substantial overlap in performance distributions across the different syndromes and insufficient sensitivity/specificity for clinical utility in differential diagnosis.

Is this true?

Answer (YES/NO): YES